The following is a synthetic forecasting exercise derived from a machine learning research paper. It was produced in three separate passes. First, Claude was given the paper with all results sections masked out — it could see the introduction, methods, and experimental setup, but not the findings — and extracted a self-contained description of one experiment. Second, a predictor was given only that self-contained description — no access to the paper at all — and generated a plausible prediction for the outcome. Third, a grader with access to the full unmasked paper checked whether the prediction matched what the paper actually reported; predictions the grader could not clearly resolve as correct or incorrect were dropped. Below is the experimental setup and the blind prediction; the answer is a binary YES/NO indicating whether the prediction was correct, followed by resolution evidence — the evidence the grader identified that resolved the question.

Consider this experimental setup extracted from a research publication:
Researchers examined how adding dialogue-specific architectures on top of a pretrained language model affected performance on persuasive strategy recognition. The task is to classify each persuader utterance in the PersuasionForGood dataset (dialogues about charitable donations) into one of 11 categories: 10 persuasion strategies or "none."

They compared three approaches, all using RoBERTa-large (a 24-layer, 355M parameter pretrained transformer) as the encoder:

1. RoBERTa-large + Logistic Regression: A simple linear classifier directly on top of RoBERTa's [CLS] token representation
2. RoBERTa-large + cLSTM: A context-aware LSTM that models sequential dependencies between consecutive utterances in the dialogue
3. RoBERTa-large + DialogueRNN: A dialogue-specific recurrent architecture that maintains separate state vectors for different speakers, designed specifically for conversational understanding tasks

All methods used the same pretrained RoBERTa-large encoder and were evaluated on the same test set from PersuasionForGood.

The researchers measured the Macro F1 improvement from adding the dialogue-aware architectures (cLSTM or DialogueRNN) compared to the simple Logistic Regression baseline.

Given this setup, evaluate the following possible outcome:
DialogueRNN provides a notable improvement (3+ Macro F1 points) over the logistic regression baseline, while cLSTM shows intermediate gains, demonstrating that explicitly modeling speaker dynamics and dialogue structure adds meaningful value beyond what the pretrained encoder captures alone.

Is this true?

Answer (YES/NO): NO